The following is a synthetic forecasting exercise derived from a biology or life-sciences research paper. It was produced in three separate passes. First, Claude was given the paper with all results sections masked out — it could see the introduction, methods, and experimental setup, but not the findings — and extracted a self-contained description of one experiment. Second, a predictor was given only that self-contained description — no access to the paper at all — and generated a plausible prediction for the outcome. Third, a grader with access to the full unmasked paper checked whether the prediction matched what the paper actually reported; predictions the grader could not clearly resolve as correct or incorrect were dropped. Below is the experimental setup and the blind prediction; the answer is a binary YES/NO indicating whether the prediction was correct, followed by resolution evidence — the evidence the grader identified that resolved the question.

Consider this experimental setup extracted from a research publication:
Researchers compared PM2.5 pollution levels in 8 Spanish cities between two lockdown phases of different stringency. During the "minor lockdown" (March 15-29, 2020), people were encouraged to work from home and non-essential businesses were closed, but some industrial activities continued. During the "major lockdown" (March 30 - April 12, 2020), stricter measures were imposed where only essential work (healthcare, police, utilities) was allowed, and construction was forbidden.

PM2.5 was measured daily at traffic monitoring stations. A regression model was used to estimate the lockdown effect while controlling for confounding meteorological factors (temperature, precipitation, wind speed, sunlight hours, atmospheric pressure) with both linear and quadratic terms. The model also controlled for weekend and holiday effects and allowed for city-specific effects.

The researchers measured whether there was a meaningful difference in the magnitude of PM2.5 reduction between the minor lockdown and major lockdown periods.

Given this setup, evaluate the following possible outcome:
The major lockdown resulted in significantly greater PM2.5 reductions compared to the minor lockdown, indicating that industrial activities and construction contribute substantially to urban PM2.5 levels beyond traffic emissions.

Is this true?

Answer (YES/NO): NO